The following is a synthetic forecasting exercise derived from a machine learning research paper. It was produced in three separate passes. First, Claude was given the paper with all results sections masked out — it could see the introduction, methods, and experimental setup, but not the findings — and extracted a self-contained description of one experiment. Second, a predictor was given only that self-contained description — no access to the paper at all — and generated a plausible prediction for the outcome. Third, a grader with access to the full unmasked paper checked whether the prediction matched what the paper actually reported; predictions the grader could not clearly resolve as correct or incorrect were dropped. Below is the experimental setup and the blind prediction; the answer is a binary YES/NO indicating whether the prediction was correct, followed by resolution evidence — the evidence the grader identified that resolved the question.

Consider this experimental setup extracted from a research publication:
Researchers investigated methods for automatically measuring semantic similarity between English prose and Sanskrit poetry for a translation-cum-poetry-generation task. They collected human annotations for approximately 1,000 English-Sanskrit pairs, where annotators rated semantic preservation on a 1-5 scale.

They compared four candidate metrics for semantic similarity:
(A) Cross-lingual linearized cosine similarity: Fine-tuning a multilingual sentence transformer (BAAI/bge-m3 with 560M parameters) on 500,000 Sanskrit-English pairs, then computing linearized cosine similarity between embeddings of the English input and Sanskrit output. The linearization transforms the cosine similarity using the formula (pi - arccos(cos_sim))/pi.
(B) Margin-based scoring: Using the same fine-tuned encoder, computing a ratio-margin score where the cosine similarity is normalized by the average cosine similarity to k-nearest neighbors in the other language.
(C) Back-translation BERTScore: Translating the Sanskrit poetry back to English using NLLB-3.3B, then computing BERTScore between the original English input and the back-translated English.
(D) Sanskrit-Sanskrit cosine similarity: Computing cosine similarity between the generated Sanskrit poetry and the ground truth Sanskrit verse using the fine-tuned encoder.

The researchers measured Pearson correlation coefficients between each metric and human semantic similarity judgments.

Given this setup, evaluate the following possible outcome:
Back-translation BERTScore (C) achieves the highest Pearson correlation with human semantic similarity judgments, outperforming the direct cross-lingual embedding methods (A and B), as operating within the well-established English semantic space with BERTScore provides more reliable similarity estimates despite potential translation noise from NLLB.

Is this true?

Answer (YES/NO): NO